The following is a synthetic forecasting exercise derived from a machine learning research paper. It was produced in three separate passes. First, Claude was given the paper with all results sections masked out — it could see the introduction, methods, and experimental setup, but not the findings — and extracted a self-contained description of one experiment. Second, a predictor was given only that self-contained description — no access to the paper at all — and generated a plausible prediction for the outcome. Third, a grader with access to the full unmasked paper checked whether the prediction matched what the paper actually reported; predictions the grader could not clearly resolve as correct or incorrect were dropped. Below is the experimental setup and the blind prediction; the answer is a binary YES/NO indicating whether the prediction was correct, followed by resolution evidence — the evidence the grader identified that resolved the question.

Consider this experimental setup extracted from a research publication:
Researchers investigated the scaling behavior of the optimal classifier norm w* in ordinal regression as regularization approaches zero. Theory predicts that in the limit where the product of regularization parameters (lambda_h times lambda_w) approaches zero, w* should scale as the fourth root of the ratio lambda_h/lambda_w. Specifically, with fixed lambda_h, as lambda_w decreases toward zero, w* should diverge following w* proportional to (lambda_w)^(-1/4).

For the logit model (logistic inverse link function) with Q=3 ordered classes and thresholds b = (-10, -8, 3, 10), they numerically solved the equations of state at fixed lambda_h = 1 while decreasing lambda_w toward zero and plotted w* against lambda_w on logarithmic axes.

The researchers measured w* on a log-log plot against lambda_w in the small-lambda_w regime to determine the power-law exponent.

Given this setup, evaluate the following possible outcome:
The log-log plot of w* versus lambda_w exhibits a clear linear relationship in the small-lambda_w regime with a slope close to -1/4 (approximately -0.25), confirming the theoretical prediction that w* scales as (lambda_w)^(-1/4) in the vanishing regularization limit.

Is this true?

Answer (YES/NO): YES